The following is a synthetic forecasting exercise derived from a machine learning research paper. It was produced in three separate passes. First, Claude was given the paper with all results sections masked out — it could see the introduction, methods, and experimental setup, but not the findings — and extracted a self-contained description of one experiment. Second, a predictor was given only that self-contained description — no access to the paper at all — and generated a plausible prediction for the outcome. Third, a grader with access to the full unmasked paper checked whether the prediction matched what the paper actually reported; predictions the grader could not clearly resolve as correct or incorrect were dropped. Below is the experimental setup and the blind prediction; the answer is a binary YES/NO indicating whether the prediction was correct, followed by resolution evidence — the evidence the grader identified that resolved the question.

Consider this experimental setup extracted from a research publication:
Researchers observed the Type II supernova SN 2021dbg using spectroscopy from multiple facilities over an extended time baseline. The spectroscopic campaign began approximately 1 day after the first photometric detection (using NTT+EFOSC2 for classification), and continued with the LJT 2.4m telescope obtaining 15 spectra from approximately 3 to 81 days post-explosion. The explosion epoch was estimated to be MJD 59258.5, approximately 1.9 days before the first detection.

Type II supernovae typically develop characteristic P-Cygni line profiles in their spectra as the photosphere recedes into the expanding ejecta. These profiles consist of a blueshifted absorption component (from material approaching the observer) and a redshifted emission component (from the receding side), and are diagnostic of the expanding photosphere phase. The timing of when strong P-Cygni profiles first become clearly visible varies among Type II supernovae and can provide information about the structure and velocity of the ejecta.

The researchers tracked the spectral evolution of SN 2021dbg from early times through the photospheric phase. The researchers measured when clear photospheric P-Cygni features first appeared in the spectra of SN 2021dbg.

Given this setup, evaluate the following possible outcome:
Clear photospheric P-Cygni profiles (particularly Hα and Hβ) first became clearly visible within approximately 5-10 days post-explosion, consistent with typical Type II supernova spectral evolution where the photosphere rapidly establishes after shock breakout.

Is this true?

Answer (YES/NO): NO